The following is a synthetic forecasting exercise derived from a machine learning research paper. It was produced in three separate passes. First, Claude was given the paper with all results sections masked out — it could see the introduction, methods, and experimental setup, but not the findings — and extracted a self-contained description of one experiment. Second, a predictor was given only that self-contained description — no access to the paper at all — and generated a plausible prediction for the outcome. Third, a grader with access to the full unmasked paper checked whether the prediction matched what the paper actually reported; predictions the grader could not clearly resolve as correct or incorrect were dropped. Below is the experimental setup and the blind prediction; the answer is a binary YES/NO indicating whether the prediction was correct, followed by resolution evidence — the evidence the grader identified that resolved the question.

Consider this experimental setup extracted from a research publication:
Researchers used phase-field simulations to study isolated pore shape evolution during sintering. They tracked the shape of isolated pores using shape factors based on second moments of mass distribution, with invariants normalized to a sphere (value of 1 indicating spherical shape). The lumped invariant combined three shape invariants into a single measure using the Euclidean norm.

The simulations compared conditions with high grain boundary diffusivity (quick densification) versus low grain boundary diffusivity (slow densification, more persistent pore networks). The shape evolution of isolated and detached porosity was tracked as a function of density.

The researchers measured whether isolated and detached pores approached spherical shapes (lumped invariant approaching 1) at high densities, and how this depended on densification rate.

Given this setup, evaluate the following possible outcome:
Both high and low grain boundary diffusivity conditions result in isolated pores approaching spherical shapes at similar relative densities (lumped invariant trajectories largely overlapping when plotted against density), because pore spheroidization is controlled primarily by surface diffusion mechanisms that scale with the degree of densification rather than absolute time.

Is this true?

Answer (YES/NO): NO